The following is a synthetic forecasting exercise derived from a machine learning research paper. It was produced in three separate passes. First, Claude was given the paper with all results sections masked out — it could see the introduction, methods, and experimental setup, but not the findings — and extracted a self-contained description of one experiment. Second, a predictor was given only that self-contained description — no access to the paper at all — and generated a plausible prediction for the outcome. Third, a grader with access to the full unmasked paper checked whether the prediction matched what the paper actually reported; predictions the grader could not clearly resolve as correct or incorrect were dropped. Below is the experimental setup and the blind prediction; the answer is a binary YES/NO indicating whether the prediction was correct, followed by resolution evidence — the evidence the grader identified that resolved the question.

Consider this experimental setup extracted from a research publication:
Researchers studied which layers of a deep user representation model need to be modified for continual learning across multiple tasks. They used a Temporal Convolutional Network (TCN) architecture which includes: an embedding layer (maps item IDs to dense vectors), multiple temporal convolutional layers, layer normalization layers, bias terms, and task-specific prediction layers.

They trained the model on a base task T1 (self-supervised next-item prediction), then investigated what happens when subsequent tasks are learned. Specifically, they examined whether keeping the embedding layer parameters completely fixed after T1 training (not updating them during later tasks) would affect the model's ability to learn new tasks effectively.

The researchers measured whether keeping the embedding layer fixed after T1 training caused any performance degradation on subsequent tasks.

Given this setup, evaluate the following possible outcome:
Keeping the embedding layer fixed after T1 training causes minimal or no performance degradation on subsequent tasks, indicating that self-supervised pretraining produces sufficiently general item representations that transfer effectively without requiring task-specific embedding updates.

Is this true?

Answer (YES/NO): YES